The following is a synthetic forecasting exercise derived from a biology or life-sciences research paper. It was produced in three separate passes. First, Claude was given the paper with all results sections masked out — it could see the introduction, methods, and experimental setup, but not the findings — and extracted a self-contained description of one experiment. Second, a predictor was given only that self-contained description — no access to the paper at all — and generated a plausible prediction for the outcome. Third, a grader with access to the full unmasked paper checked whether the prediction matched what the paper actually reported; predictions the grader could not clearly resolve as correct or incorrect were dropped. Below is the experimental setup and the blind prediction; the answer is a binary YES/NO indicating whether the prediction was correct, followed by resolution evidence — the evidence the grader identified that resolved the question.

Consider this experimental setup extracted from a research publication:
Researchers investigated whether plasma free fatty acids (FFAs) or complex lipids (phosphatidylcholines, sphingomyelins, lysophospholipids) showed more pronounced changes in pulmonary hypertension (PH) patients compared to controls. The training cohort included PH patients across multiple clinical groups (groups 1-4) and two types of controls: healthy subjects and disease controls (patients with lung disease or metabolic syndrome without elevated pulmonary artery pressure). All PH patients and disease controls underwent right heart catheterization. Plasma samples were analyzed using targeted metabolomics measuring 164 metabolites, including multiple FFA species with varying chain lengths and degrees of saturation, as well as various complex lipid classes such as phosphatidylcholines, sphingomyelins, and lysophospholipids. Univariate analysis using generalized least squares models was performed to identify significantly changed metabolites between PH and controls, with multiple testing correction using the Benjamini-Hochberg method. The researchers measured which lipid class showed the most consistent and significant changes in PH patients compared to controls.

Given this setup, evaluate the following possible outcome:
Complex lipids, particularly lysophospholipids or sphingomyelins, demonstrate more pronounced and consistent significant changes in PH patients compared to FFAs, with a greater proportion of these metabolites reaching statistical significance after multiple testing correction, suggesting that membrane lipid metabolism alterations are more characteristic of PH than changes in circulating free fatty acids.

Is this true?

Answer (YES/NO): NO